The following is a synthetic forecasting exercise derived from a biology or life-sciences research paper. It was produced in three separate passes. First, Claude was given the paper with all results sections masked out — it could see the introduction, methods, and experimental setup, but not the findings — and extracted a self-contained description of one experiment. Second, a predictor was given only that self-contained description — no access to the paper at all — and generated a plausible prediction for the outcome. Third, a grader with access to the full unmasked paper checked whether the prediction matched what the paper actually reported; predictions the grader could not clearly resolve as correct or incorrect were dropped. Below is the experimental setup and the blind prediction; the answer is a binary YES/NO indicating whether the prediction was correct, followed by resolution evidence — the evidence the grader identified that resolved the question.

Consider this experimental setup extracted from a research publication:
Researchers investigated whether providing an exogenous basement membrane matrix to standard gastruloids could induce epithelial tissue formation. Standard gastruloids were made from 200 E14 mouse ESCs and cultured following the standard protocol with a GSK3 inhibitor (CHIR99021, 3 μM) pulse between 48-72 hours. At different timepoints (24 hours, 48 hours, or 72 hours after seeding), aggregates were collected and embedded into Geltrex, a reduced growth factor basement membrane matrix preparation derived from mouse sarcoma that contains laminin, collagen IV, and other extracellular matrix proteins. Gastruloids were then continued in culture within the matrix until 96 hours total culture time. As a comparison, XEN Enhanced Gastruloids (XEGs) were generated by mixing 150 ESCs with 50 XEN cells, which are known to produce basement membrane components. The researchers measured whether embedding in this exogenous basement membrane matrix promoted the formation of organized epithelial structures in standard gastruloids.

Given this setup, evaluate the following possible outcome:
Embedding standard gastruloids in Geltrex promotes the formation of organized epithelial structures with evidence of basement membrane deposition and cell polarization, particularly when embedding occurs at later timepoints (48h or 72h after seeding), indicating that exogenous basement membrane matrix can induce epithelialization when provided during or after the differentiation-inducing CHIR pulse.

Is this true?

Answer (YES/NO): NO